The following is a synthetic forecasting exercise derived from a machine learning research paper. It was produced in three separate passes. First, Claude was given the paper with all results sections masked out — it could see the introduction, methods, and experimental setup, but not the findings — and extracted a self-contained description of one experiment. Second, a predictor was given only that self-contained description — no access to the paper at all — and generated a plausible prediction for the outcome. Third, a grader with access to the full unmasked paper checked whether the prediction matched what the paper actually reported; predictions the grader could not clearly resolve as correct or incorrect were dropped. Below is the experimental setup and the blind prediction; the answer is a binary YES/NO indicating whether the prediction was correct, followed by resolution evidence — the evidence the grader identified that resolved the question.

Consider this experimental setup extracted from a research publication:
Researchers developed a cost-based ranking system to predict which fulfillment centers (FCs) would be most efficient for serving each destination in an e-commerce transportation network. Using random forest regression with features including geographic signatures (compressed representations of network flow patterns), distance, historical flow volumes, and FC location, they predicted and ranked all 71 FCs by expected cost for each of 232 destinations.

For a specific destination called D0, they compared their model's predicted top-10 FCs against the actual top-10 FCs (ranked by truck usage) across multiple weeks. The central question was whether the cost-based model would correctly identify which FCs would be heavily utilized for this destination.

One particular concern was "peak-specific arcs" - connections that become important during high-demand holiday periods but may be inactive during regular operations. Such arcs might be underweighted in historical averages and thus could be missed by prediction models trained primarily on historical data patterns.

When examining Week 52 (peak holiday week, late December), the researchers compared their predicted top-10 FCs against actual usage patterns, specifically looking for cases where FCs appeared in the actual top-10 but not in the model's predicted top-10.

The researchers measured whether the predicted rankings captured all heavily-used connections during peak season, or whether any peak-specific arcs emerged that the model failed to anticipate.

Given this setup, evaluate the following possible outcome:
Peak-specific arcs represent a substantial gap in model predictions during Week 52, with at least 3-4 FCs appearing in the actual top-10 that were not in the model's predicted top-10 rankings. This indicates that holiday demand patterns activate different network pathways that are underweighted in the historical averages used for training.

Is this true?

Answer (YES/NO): YES